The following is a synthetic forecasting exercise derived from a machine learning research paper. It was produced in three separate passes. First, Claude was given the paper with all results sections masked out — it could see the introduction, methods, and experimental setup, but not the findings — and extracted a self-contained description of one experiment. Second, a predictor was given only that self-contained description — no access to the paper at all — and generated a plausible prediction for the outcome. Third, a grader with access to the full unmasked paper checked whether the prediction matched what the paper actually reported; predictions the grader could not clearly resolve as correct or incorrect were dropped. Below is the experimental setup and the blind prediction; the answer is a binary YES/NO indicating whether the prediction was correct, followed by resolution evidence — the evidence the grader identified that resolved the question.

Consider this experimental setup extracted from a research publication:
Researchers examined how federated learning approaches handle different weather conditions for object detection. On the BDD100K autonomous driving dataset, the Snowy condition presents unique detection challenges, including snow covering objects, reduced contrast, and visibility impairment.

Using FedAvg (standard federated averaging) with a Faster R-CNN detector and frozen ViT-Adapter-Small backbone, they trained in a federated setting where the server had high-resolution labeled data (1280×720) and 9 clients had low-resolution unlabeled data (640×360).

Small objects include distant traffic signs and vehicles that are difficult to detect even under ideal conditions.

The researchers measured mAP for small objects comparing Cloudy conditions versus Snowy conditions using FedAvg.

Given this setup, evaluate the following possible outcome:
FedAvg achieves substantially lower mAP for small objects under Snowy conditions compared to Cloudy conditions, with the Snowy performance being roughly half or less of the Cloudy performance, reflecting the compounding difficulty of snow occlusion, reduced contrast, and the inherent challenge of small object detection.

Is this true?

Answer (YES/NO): NO